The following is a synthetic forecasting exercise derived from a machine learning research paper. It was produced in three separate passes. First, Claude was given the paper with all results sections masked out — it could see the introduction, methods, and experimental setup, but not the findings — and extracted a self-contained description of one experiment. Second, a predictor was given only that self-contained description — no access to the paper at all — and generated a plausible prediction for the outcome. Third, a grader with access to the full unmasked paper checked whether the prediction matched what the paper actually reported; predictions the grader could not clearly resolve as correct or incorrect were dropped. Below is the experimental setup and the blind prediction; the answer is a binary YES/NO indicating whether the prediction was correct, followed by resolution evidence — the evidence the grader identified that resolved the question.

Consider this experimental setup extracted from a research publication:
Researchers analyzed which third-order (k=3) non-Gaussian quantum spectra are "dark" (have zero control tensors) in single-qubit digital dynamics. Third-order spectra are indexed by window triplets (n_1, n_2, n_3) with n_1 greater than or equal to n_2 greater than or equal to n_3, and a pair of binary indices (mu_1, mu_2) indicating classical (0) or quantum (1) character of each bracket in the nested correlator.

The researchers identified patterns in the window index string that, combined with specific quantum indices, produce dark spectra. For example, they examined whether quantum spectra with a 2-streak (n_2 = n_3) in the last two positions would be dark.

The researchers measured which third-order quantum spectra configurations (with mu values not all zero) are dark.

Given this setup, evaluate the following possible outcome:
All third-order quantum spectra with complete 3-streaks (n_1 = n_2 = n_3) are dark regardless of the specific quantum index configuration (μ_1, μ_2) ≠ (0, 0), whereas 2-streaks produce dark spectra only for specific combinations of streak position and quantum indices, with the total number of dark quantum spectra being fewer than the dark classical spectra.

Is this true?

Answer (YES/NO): NO